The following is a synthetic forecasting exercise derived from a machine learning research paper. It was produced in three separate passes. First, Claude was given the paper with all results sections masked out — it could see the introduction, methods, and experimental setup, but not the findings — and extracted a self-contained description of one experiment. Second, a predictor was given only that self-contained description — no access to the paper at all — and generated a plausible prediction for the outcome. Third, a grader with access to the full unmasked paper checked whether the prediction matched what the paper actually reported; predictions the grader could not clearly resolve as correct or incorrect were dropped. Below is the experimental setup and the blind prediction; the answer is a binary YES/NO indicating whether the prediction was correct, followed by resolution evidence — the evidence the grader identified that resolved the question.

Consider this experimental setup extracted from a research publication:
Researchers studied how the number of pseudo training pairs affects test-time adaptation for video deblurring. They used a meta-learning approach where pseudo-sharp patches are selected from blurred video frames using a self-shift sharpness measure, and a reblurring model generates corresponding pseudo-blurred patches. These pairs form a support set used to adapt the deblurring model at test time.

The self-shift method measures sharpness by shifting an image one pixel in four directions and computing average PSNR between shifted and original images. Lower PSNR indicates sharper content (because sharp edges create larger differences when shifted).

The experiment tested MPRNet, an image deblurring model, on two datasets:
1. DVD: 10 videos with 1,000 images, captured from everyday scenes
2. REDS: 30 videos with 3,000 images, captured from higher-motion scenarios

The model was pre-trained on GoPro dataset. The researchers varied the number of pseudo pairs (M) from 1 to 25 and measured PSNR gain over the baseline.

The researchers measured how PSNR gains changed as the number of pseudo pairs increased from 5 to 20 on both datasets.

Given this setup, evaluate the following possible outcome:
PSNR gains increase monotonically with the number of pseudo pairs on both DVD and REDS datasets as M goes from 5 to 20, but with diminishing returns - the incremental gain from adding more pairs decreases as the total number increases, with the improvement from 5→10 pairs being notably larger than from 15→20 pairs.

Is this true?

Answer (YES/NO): NO